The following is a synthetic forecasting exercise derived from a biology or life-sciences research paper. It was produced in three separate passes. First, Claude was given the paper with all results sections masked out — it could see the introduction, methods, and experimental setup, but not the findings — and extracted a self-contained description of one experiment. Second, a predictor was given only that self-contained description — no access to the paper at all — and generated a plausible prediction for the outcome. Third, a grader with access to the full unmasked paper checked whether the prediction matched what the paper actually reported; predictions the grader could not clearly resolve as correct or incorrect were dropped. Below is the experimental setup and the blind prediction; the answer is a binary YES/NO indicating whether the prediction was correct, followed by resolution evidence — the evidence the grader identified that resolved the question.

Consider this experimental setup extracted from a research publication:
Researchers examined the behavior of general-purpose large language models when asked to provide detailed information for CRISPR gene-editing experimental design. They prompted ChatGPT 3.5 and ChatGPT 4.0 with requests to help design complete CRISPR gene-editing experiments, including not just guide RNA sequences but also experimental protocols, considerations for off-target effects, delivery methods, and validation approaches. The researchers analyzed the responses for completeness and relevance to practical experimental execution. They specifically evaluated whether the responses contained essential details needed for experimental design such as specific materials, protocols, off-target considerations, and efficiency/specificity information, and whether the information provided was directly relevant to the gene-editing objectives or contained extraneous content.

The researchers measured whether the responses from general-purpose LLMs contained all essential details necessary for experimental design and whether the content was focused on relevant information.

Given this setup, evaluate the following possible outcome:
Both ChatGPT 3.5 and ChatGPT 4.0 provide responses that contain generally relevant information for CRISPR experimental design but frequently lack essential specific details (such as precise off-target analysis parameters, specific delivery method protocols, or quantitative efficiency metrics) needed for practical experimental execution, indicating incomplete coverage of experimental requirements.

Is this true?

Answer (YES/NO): YES